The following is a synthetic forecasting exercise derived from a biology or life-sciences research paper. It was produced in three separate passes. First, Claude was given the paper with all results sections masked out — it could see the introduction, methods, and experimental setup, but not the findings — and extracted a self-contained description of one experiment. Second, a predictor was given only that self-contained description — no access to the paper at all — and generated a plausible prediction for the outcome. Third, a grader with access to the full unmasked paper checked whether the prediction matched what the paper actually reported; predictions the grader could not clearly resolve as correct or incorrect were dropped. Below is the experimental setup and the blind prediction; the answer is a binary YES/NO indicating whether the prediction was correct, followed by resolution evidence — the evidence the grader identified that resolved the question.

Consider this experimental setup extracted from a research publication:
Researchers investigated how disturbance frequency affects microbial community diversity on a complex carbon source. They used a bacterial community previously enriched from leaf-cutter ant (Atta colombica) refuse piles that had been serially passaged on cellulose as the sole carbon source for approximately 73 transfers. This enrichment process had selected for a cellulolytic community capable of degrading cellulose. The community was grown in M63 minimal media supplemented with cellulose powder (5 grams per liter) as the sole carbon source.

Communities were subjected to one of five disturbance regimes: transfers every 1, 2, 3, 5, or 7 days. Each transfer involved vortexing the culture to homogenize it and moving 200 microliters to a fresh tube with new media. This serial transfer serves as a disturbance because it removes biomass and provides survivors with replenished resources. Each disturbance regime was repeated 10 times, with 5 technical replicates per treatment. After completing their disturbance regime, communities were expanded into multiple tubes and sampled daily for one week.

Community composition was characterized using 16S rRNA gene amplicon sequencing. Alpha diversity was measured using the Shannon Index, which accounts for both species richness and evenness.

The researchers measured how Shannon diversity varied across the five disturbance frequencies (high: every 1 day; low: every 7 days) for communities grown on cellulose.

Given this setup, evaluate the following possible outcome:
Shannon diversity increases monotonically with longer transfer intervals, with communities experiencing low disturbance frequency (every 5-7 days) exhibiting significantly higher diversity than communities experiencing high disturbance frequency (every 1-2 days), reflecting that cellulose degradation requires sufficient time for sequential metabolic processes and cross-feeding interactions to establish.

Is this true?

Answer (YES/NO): NO